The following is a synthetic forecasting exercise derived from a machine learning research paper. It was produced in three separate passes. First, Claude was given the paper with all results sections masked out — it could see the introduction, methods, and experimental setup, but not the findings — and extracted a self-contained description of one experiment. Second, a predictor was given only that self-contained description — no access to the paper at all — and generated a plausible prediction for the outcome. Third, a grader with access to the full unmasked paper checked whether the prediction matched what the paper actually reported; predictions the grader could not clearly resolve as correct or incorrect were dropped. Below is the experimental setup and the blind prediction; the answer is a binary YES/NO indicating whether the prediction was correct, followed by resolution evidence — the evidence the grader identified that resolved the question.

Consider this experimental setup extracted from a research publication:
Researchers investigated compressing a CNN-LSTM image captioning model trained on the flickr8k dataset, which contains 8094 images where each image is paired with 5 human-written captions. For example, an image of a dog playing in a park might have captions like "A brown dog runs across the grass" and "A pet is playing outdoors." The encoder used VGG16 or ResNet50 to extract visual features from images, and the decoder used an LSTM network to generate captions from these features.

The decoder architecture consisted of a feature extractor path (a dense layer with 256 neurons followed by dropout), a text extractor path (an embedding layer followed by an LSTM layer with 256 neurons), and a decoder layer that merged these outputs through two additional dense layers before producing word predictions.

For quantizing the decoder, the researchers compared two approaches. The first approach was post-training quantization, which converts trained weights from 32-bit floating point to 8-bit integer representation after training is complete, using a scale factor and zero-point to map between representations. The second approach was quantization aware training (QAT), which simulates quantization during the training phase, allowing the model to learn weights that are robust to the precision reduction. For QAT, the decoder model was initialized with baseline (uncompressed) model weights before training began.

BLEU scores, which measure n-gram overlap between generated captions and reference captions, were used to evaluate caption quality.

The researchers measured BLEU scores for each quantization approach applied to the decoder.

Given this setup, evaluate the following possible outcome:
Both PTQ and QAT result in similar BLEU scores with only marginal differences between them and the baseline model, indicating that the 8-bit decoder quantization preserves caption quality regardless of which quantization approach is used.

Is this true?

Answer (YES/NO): NO